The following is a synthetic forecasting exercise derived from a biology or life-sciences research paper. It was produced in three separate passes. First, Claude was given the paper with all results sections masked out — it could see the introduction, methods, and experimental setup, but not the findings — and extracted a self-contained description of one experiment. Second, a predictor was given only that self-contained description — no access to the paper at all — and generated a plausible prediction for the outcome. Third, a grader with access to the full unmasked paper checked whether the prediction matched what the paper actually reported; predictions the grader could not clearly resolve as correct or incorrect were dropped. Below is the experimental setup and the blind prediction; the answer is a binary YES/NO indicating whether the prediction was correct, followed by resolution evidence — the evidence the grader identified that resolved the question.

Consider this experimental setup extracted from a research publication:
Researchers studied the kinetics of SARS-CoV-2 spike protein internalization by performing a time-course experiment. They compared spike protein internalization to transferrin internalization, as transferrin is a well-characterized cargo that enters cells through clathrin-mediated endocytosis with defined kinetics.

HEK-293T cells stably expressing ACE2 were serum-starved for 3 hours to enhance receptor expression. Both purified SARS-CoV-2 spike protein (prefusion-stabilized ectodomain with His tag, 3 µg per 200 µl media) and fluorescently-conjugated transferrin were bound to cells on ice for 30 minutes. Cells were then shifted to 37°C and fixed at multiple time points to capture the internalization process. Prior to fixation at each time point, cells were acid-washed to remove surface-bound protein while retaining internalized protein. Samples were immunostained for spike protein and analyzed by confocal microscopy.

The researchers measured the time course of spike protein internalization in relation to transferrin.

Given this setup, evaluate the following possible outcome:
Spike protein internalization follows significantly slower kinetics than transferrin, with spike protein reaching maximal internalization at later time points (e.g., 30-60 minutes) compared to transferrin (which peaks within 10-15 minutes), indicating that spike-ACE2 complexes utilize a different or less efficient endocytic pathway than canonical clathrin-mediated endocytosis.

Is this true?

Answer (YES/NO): NO